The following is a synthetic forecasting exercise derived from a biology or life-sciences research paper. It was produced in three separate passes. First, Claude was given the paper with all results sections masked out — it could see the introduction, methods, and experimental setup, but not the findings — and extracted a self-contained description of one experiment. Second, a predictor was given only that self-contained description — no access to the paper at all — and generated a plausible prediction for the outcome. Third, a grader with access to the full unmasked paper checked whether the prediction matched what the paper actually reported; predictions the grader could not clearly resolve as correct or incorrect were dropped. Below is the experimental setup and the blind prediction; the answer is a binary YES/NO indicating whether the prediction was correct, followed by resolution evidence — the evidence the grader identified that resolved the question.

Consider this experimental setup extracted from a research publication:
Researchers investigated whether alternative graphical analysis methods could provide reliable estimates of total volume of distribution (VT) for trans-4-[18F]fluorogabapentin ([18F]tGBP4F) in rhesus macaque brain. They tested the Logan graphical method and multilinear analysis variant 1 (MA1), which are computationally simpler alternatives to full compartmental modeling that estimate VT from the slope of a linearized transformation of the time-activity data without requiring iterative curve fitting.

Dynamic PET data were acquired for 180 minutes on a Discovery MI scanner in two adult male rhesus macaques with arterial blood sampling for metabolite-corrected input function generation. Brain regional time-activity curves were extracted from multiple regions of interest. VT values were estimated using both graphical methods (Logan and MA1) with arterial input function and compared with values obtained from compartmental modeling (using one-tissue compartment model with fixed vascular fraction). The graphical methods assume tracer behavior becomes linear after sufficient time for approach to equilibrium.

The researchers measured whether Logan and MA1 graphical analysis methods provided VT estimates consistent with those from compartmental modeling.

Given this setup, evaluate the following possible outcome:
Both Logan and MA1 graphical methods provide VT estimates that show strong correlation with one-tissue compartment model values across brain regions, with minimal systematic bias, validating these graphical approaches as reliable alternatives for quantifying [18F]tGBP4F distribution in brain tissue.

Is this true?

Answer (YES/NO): NO